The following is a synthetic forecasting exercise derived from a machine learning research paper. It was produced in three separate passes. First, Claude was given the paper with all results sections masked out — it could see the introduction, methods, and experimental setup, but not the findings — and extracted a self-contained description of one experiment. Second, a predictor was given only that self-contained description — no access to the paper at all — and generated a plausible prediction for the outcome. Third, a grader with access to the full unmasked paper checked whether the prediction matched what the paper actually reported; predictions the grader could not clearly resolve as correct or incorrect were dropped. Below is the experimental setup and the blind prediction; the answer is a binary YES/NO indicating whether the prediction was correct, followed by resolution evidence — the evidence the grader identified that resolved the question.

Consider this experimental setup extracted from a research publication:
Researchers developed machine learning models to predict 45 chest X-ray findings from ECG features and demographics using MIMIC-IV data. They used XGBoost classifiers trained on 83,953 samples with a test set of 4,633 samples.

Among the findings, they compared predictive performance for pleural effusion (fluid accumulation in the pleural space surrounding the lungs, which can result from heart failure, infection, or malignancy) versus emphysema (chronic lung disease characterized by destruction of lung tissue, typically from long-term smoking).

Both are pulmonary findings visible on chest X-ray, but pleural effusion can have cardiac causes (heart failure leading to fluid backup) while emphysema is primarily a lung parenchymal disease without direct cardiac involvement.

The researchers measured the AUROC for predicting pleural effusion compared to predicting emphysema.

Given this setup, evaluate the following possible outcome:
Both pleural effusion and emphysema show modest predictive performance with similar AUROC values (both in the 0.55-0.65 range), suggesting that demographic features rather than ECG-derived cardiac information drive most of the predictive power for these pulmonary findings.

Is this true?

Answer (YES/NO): NO